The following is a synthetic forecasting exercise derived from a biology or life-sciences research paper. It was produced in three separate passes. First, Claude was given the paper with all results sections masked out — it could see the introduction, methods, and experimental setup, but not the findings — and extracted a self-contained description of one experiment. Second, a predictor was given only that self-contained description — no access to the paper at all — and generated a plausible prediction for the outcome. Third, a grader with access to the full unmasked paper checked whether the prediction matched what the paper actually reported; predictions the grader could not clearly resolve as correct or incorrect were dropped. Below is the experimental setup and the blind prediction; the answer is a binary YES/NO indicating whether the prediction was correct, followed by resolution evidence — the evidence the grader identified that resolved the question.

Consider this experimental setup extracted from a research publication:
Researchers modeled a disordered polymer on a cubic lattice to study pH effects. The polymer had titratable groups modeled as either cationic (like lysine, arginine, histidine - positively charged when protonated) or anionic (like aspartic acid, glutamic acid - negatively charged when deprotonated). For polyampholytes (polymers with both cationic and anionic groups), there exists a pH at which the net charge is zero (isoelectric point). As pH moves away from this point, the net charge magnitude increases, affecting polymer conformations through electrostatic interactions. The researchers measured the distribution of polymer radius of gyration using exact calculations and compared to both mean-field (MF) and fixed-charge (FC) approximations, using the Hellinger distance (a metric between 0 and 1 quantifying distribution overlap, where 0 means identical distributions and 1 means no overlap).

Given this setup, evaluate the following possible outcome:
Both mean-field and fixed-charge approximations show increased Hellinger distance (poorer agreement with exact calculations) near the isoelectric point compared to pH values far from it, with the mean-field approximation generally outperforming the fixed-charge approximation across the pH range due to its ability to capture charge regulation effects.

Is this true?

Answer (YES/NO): NO